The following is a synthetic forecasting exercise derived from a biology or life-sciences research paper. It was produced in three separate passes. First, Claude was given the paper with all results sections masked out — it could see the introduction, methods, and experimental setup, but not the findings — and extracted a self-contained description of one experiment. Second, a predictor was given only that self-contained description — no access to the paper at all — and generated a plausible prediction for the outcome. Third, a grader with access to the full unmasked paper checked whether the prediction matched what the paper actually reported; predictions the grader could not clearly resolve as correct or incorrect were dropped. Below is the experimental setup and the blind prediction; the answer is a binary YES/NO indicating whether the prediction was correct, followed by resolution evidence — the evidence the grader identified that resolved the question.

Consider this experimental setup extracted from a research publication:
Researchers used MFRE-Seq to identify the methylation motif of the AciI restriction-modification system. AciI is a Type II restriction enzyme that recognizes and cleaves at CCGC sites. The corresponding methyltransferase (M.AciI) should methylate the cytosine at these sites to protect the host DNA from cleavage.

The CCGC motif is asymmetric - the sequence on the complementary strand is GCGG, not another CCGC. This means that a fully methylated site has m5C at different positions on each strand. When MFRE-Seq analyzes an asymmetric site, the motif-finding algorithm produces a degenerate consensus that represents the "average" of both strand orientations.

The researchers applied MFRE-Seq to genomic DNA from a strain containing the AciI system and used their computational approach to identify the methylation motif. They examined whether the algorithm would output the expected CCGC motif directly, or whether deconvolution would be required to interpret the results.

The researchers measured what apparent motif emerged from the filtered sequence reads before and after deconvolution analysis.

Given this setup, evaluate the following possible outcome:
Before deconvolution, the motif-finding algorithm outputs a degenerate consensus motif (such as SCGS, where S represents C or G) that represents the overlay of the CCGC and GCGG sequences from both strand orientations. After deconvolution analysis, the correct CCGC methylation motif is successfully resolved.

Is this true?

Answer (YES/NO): YES